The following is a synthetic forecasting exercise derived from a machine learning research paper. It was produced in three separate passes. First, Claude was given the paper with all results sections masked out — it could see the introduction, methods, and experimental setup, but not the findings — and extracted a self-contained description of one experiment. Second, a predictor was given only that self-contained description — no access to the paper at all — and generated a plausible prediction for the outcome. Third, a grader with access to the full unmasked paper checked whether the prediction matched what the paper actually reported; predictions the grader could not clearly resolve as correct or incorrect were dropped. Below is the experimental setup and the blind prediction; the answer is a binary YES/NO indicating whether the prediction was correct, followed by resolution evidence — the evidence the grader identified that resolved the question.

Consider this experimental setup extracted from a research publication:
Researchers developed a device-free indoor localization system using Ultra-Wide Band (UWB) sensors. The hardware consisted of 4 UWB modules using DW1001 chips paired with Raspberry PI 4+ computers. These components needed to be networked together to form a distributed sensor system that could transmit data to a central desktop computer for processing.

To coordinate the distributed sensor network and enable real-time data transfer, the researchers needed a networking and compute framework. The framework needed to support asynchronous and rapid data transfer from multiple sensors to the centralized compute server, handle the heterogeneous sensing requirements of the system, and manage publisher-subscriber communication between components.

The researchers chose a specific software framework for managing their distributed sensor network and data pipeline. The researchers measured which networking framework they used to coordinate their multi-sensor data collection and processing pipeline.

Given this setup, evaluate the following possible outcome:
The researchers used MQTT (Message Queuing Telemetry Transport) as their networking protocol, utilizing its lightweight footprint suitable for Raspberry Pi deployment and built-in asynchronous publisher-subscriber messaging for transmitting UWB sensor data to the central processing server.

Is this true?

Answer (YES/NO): NO